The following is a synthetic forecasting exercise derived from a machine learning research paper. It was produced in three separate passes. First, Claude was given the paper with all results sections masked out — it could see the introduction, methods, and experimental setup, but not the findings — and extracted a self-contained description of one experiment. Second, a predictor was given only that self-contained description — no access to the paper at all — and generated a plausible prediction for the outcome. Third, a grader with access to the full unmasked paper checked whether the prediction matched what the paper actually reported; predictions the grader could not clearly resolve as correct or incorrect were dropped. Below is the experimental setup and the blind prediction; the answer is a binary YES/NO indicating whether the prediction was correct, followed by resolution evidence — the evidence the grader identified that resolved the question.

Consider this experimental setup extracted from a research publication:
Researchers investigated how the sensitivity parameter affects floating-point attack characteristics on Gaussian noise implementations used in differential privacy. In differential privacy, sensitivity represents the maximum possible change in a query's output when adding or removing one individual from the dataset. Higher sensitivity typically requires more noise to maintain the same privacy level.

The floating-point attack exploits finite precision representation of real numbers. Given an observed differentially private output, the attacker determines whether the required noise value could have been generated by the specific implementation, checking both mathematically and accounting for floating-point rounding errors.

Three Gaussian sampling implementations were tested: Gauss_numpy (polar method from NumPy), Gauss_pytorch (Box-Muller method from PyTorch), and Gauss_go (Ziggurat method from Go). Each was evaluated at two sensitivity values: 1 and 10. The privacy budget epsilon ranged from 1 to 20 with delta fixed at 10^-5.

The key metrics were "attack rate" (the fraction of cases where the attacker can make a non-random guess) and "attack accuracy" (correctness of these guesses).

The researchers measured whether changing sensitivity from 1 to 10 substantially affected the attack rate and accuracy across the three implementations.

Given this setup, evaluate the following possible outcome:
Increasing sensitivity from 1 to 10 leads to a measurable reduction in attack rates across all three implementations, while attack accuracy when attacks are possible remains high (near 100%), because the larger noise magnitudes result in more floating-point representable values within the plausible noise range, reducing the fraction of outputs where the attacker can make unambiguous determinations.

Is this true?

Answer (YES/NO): NO